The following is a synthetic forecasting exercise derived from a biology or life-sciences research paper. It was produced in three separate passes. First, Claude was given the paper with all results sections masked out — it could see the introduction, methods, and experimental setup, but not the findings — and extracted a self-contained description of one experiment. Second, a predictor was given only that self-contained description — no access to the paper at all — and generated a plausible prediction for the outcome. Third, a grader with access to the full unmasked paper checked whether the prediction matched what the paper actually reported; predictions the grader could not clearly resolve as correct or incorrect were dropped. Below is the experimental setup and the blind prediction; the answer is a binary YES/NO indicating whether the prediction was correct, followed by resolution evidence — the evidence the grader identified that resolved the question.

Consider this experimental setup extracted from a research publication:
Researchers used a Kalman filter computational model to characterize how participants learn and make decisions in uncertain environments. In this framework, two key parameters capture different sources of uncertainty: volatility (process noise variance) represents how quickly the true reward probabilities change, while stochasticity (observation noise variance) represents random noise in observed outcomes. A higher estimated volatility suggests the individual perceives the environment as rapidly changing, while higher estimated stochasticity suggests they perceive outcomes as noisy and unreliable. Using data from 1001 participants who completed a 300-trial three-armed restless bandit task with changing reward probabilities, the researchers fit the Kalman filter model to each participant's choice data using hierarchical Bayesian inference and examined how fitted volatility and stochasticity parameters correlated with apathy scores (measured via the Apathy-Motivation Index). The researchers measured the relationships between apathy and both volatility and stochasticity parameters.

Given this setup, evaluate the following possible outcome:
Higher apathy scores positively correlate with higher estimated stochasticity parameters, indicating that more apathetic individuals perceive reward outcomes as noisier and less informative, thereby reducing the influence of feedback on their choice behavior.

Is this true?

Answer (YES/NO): YES